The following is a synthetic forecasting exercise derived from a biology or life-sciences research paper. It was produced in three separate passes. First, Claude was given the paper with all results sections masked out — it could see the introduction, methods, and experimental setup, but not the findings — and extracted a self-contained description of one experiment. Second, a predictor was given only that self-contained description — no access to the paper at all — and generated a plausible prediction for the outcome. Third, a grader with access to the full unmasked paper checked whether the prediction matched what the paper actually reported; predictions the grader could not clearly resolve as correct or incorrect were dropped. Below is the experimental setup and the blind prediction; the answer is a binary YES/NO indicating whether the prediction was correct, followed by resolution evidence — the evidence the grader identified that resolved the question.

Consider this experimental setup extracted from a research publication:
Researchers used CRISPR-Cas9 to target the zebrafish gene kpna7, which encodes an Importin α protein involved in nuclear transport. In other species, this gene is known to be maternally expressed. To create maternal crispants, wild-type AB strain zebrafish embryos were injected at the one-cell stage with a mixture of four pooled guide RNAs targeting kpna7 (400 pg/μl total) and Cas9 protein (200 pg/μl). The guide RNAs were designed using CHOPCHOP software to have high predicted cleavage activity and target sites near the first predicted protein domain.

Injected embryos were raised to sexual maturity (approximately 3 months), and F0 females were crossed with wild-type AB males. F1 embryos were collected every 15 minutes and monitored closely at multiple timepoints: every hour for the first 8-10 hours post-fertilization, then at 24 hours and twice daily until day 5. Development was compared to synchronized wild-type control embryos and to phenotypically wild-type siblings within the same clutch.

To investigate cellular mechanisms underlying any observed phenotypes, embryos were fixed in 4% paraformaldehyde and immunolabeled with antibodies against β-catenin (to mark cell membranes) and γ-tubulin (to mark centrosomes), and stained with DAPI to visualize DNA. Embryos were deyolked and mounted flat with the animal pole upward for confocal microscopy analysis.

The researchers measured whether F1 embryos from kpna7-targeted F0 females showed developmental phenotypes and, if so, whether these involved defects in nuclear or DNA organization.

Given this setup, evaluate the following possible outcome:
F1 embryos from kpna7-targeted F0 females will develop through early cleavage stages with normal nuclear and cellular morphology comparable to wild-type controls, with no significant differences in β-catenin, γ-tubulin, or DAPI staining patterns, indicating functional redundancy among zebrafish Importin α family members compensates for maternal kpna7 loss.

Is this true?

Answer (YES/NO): NO